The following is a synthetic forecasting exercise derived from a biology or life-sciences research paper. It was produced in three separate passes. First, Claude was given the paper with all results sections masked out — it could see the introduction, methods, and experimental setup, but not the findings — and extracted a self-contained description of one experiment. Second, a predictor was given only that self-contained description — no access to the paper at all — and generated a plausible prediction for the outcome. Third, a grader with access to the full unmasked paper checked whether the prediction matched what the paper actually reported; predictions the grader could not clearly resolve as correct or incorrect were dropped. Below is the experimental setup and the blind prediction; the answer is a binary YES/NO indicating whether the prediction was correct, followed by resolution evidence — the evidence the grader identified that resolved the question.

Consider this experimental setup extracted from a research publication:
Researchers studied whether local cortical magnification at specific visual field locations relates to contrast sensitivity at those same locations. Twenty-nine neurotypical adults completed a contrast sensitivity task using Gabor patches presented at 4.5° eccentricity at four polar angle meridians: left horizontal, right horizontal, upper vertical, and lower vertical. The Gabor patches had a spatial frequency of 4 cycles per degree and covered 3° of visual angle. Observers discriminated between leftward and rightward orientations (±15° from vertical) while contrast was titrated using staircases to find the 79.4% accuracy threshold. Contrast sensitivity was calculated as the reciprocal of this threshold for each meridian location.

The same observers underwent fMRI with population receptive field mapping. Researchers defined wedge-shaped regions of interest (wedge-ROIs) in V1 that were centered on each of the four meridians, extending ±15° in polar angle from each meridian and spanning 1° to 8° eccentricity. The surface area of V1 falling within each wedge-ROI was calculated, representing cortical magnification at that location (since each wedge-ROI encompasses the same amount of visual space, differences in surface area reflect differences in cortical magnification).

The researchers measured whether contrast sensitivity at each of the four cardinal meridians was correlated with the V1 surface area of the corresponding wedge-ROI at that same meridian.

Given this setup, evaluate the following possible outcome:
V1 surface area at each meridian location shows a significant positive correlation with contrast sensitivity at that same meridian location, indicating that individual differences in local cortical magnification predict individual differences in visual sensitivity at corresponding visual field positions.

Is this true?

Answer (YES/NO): YES